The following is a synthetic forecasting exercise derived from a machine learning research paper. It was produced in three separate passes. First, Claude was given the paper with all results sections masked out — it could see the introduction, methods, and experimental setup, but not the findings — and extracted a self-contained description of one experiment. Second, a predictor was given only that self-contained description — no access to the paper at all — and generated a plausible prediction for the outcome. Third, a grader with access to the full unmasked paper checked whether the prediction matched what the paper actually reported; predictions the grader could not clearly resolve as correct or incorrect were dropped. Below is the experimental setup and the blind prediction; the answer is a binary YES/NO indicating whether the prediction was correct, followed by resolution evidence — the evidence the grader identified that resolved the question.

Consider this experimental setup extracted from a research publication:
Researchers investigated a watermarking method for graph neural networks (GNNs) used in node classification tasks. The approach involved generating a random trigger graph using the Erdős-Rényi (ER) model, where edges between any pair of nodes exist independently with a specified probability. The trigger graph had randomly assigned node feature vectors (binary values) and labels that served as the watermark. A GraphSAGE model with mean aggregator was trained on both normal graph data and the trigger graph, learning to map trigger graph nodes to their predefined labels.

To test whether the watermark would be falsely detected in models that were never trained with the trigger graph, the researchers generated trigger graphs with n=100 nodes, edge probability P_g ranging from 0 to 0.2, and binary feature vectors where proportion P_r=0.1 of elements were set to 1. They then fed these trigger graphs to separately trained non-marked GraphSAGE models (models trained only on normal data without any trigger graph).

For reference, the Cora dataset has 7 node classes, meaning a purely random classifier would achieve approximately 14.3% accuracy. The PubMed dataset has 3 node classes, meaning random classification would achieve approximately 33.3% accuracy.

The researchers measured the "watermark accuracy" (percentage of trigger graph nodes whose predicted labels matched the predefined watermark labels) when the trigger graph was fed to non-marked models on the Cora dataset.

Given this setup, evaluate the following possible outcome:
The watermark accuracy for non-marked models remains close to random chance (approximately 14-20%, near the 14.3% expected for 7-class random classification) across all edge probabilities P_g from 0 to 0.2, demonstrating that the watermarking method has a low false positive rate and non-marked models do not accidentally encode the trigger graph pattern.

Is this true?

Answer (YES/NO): YES